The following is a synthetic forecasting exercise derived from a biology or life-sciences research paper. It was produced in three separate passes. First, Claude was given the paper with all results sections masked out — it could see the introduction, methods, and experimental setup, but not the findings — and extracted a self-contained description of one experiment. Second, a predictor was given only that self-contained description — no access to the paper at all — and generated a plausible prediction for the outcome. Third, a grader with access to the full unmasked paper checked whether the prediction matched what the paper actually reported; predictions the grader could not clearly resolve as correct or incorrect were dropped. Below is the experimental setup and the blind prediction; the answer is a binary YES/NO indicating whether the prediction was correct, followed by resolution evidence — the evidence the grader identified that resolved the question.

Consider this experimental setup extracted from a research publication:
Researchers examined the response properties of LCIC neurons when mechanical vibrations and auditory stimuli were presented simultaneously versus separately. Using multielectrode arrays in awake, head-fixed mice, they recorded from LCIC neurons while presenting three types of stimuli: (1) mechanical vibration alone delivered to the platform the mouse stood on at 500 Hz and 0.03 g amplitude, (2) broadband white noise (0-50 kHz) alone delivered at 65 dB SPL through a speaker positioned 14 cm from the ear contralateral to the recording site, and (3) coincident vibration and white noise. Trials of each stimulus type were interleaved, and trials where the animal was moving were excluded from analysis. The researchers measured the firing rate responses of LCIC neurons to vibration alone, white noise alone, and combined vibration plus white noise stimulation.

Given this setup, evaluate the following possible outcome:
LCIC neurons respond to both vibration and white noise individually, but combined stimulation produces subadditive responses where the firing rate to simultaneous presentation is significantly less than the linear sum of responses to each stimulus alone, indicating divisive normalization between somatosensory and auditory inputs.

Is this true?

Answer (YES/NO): NO